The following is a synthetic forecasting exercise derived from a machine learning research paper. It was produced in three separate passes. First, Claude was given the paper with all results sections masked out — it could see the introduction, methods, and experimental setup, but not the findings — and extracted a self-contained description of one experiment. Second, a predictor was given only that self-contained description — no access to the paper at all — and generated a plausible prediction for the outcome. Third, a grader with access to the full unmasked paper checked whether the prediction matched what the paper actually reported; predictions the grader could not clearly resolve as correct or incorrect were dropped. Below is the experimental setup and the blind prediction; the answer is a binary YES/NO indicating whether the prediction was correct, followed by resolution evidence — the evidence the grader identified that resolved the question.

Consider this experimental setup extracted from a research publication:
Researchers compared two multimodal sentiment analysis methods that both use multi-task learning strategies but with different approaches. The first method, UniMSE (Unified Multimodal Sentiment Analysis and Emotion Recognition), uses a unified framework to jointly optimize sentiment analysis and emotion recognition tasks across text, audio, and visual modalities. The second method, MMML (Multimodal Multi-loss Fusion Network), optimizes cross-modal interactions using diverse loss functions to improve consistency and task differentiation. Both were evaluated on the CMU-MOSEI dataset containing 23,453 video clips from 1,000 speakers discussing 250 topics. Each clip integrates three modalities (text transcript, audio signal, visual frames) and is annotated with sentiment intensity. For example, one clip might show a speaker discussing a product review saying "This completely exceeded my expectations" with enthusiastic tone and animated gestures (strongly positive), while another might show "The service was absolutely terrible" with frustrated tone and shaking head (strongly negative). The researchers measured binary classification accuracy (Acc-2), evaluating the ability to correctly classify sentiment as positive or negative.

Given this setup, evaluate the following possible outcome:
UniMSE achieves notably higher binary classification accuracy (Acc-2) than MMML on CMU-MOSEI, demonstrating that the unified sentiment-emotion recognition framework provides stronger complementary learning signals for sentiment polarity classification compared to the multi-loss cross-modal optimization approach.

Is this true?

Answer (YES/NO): NO